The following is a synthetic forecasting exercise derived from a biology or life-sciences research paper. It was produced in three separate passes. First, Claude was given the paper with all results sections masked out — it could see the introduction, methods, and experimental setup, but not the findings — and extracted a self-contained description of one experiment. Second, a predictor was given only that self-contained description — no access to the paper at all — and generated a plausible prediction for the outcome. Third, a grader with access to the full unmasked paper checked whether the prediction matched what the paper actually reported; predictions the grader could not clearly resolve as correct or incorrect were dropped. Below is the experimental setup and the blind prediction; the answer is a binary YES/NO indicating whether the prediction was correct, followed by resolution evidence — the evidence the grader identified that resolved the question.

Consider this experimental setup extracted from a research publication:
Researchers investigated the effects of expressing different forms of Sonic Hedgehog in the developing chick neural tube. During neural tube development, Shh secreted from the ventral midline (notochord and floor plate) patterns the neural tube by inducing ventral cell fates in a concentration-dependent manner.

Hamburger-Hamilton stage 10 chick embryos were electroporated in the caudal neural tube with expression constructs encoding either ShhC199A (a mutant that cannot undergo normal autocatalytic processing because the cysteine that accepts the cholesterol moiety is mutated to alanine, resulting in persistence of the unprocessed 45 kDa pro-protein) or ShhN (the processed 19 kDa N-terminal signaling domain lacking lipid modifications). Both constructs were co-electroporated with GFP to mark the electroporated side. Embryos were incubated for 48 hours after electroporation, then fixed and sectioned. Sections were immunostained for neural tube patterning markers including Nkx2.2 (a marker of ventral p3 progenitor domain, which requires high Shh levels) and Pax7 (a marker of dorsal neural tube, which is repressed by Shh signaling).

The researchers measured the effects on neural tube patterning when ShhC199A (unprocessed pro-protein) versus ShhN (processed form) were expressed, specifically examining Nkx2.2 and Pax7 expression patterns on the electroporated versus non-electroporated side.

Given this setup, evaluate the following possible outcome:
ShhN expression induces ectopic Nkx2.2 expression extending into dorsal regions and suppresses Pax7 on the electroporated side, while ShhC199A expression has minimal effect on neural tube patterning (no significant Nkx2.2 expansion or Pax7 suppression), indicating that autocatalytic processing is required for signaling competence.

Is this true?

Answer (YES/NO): NO